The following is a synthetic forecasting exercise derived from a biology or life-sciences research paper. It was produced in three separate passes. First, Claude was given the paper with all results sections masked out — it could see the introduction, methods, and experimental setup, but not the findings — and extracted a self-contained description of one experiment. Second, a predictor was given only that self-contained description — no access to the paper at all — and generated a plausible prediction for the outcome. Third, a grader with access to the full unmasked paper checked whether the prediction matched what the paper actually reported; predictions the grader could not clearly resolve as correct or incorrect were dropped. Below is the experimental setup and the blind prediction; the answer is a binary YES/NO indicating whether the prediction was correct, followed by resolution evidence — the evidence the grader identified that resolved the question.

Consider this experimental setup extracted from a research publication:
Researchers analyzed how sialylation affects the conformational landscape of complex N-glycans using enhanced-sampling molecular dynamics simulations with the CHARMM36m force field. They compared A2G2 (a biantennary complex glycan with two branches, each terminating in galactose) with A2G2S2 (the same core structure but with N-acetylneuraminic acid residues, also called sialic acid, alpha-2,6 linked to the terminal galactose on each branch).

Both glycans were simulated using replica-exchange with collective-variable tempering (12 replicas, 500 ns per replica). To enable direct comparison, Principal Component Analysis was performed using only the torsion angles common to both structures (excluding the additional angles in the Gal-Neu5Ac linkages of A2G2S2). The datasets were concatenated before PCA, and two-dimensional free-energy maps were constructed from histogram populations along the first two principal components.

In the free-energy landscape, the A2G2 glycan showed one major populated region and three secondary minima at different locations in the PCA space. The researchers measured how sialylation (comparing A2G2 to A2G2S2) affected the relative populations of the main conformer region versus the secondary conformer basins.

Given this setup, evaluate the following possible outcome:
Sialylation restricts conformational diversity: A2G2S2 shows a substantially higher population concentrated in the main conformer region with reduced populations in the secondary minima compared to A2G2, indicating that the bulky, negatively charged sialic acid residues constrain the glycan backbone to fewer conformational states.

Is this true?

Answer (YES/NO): NO